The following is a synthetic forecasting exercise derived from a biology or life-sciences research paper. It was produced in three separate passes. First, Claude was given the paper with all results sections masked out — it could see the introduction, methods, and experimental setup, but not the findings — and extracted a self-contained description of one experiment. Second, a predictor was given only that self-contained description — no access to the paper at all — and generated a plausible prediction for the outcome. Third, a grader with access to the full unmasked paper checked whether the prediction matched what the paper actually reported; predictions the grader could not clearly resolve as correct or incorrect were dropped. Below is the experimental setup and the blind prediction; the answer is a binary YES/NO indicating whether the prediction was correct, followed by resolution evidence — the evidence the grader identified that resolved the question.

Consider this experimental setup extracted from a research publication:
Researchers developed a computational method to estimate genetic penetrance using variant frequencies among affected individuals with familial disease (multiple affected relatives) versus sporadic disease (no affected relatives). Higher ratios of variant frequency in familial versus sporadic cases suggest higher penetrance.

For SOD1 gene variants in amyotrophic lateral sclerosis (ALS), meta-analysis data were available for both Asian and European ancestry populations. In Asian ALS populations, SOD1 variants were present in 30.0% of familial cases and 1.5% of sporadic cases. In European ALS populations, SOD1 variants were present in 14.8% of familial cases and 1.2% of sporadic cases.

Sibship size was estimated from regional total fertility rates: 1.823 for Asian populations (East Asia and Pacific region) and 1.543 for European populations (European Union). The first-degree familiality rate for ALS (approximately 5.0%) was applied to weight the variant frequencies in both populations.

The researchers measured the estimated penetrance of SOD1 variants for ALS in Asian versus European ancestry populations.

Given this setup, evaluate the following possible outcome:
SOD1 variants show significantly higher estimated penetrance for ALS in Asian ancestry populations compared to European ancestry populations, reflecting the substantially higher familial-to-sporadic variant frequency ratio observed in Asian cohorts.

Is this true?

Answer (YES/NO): NO